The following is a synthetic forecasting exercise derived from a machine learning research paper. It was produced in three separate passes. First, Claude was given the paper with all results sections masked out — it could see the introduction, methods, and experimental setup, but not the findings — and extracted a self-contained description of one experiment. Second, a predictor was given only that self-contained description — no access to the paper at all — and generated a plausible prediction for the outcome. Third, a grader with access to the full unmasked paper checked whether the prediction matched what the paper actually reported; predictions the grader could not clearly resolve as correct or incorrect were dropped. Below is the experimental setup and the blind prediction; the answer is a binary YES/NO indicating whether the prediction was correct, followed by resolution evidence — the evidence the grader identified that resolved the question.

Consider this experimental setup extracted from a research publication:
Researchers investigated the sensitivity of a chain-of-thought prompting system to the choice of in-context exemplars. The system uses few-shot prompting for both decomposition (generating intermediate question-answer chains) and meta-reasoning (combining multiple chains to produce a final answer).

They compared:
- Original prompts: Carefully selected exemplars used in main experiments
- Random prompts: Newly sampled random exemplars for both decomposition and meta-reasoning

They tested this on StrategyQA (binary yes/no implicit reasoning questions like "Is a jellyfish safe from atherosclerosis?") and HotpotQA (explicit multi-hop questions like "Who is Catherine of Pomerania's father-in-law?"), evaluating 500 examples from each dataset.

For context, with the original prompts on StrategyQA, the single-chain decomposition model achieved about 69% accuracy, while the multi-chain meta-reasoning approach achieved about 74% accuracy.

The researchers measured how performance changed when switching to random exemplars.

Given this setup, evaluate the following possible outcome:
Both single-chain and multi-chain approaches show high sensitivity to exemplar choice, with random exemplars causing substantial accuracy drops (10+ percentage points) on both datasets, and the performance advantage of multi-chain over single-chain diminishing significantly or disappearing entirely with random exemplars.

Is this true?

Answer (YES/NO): NO